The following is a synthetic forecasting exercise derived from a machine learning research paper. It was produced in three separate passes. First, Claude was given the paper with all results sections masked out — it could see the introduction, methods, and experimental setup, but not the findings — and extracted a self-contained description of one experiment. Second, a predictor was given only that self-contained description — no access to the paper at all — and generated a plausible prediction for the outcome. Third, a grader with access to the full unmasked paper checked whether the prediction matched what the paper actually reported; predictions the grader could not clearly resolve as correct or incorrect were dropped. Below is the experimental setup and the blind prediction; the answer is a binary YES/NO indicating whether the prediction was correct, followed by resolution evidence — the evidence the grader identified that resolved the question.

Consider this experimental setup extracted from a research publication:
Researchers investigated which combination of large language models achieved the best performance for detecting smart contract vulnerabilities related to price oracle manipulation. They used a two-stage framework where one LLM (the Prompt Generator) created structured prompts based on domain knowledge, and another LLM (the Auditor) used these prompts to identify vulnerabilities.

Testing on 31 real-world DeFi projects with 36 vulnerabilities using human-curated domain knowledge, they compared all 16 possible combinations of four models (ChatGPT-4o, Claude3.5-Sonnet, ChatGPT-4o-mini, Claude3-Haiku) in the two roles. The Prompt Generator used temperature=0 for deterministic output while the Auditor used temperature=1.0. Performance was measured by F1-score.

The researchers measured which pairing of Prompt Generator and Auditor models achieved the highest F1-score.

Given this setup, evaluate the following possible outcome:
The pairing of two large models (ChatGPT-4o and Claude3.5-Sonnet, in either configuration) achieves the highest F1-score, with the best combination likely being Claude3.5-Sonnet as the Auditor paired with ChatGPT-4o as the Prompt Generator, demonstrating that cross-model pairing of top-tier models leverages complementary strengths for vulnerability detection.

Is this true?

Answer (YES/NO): NO